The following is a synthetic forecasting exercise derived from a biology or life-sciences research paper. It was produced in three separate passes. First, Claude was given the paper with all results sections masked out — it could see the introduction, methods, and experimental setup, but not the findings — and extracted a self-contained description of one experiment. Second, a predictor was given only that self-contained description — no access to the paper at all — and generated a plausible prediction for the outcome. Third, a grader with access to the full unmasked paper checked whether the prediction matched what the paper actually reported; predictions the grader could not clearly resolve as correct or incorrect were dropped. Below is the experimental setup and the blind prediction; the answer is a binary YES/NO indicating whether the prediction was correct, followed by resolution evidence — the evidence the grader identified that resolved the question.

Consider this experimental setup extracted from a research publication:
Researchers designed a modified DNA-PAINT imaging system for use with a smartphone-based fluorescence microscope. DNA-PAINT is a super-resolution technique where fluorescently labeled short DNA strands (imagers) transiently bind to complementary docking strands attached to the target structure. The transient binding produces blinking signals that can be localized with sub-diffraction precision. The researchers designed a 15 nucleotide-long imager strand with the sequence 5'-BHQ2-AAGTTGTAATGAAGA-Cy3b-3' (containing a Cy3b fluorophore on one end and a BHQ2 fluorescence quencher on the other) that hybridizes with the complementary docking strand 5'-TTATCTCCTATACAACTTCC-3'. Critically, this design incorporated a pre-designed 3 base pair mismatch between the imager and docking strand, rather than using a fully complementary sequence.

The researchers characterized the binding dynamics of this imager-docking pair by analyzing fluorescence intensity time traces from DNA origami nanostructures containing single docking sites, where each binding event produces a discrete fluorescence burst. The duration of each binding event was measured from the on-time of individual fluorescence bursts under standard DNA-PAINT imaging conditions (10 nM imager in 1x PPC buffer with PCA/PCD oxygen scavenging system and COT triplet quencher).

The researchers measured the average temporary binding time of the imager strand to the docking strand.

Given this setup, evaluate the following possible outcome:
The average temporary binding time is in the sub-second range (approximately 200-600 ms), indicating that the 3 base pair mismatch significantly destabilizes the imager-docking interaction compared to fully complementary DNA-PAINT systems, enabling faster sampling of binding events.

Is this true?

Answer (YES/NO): NO